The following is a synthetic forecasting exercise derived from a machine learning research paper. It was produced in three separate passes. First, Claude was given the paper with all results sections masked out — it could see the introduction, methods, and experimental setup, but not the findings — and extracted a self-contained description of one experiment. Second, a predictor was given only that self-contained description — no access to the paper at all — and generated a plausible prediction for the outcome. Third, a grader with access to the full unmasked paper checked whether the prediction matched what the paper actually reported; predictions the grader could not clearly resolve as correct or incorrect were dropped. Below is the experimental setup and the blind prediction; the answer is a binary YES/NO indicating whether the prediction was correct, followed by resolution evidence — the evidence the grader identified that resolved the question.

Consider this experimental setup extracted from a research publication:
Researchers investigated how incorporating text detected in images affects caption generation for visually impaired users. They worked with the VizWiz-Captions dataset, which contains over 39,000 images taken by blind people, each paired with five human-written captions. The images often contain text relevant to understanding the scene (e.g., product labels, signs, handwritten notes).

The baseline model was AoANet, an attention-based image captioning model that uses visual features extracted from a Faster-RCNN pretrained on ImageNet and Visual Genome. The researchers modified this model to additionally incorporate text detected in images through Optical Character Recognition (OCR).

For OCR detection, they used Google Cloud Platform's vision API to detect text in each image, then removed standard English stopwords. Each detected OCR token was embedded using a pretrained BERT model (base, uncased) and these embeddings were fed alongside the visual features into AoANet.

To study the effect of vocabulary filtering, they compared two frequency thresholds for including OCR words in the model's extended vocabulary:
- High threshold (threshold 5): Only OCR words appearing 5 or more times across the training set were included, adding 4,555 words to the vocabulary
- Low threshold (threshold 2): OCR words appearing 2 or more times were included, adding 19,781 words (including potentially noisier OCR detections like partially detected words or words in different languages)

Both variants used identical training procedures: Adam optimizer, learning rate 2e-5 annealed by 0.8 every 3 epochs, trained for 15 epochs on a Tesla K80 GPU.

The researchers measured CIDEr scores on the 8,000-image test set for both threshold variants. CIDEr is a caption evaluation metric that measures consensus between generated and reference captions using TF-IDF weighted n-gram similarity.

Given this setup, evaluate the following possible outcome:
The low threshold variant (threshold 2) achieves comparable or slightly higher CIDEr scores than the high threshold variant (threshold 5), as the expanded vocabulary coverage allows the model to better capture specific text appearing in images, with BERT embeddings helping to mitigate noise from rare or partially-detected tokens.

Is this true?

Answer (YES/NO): NO